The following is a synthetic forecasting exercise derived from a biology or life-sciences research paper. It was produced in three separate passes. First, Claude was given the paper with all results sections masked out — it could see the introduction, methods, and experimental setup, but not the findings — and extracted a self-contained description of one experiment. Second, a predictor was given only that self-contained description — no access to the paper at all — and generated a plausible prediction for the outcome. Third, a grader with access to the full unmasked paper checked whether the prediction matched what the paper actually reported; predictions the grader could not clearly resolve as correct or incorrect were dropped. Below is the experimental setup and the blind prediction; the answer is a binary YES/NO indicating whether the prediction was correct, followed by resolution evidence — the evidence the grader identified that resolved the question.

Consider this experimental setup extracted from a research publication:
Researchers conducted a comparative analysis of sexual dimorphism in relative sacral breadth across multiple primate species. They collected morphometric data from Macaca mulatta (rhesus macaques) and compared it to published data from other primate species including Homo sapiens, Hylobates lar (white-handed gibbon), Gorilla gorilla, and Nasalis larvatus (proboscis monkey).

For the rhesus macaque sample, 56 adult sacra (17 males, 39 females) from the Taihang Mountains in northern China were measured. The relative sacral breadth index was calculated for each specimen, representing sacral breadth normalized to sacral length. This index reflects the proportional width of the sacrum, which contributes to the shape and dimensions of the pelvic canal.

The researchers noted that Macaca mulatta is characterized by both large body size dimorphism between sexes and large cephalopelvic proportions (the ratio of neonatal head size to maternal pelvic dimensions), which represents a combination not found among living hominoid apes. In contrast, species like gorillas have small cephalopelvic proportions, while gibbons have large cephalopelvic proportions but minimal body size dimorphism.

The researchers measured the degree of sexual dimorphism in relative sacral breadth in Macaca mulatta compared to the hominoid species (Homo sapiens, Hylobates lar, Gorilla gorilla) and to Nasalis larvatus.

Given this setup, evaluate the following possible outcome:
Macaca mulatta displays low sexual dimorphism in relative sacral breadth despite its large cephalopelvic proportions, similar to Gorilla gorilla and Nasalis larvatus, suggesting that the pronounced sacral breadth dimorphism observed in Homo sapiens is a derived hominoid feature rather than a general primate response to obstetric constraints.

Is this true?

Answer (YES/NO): NO